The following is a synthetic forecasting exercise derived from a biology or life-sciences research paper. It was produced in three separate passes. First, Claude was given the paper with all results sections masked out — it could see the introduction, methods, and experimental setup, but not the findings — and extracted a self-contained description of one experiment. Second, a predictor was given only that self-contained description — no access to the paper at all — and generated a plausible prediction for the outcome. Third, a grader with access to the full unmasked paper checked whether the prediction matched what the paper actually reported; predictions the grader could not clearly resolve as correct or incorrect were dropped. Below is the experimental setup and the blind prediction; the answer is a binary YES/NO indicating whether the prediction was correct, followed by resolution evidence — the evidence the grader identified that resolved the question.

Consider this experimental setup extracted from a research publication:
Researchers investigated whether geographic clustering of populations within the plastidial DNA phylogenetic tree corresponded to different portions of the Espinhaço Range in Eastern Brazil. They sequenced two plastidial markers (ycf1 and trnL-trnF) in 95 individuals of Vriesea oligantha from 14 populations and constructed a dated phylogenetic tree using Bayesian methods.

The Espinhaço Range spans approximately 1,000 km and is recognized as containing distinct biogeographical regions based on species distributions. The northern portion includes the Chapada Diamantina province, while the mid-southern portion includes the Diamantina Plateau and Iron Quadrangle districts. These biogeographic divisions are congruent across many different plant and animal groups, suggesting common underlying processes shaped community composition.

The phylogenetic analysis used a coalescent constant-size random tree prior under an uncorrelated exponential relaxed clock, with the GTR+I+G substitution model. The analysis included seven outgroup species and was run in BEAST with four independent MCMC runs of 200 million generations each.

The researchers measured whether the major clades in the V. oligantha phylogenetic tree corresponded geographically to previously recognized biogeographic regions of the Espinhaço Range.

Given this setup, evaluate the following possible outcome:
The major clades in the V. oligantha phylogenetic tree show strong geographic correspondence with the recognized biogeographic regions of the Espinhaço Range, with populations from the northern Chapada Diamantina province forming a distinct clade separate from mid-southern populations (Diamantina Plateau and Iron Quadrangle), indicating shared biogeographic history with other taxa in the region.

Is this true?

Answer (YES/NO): YES